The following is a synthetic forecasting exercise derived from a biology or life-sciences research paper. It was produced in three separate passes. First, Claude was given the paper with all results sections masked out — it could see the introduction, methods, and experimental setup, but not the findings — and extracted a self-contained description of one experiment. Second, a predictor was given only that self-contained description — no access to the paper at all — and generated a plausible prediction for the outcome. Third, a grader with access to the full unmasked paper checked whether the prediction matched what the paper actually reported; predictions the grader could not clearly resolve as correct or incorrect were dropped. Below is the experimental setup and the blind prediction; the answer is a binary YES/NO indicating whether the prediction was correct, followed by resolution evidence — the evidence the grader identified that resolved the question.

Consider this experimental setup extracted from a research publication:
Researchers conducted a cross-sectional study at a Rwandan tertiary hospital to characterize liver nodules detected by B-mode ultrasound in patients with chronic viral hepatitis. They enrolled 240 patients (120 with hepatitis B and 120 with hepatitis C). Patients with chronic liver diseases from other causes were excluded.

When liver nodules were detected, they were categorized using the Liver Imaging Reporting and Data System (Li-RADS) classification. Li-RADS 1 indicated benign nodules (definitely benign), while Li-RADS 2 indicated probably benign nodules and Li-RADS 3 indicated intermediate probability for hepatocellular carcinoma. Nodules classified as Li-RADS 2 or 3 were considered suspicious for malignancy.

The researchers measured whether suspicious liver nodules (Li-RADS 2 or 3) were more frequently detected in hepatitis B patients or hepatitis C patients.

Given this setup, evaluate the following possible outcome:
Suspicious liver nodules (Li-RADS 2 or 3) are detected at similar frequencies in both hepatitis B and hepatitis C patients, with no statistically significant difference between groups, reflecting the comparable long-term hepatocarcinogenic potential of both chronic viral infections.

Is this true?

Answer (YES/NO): NO